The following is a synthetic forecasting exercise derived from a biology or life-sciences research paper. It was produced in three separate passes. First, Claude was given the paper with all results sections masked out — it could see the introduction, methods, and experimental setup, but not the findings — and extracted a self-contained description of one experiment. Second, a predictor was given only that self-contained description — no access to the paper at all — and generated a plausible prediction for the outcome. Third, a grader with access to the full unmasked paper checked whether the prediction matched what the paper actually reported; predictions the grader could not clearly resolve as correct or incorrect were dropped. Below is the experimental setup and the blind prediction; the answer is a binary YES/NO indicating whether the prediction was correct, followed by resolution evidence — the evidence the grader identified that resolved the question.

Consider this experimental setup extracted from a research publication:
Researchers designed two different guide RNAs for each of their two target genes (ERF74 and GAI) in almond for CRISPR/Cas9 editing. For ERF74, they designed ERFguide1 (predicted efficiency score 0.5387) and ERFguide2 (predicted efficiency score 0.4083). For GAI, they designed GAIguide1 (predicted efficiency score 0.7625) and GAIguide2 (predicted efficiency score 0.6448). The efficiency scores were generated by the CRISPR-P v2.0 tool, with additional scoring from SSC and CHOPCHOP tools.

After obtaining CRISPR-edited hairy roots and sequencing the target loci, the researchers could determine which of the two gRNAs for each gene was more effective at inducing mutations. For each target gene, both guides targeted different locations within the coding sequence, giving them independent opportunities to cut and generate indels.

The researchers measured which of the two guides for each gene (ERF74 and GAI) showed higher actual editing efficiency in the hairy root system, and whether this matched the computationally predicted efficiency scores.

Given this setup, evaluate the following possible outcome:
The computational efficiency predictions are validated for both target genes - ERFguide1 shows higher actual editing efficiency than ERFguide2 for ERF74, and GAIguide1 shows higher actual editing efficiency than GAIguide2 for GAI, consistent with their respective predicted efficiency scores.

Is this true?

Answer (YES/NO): NO